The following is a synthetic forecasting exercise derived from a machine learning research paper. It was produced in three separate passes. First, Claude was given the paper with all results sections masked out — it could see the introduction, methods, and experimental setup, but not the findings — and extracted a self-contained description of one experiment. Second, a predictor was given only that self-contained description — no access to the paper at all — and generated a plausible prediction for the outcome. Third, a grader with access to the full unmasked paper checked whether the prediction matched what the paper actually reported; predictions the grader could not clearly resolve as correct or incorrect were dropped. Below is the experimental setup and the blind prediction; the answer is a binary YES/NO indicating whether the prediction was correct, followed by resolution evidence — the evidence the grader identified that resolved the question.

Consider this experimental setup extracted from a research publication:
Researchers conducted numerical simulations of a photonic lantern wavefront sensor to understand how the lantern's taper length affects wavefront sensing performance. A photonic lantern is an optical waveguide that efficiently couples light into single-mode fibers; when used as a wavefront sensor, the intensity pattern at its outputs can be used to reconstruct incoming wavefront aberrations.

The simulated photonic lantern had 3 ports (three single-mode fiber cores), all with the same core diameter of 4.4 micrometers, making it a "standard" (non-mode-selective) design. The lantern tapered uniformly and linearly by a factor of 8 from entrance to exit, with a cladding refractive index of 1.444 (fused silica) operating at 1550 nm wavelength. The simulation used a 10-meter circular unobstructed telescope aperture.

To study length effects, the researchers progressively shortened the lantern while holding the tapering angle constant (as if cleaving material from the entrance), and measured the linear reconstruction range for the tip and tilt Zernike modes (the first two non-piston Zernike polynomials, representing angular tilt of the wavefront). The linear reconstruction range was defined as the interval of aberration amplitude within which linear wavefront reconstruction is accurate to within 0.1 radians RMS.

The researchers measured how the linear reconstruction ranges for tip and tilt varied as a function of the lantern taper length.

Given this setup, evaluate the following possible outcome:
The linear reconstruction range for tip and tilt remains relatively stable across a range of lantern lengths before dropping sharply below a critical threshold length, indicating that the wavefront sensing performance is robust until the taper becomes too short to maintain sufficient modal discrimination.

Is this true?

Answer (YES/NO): NO